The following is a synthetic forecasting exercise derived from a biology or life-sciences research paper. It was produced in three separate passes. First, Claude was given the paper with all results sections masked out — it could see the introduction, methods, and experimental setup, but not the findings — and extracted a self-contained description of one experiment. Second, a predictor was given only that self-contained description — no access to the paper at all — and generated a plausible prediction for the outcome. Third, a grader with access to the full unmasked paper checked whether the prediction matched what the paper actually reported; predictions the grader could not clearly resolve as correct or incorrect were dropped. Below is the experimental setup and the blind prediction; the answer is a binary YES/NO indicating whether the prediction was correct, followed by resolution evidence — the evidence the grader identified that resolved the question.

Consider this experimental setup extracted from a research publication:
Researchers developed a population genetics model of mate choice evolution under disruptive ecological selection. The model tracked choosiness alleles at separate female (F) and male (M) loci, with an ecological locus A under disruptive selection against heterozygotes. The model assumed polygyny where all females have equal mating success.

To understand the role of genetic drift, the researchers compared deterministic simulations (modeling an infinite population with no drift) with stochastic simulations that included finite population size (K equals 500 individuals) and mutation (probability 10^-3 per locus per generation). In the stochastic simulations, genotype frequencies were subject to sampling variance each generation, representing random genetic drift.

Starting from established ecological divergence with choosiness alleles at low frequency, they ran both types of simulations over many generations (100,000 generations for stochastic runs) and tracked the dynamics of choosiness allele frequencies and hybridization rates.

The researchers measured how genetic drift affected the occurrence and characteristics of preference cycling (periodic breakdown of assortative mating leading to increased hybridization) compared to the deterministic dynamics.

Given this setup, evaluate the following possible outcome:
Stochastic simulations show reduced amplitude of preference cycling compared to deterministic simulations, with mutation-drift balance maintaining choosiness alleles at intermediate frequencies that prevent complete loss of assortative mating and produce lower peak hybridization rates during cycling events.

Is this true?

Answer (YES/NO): NO